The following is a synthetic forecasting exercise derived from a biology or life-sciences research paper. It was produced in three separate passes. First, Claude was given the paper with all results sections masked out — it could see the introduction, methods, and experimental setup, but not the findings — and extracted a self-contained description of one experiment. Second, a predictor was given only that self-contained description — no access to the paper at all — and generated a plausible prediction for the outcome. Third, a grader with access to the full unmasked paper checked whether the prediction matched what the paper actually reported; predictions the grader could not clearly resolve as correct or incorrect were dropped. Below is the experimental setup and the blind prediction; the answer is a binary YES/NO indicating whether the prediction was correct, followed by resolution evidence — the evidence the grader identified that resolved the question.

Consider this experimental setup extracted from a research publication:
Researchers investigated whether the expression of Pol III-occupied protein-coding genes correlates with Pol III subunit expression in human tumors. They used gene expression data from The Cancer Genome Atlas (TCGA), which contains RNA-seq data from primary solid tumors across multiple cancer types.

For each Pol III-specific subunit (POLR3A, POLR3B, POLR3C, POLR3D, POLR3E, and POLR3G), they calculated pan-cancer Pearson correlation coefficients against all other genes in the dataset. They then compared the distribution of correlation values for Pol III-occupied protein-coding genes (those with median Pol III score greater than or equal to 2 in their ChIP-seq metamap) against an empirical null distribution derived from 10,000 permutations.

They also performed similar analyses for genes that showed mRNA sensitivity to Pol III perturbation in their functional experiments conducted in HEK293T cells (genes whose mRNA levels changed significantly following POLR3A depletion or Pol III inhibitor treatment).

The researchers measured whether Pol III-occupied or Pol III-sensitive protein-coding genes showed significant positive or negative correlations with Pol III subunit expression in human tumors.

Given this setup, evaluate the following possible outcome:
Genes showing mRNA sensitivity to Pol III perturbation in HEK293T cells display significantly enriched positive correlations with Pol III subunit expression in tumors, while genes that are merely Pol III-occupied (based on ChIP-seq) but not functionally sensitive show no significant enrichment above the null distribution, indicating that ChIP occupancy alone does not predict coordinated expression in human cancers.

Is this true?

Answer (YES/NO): NO